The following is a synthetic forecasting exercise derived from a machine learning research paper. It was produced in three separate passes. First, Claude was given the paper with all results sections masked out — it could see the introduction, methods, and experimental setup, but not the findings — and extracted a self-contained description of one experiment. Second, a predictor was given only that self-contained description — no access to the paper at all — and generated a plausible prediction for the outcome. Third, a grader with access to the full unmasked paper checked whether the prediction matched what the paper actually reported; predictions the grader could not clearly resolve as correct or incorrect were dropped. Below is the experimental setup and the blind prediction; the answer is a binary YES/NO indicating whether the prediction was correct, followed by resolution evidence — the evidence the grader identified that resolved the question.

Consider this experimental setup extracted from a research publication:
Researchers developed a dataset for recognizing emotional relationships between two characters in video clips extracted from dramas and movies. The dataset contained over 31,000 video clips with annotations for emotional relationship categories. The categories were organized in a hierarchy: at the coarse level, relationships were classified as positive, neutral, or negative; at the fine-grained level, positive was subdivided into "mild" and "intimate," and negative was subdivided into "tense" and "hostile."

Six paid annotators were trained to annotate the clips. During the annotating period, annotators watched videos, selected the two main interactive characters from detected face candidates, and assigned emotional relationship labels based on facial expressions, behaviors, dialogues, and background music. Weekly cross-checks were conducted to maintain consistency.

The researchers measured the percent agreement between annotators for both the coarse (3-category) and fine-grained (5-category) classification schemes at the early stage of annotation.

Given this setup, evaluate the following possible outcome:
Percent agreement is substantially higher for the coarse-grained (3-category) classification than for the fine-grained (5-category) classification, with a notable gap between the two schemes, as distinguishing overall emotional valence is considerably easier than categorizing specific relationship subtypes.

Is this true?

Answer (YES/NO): YES